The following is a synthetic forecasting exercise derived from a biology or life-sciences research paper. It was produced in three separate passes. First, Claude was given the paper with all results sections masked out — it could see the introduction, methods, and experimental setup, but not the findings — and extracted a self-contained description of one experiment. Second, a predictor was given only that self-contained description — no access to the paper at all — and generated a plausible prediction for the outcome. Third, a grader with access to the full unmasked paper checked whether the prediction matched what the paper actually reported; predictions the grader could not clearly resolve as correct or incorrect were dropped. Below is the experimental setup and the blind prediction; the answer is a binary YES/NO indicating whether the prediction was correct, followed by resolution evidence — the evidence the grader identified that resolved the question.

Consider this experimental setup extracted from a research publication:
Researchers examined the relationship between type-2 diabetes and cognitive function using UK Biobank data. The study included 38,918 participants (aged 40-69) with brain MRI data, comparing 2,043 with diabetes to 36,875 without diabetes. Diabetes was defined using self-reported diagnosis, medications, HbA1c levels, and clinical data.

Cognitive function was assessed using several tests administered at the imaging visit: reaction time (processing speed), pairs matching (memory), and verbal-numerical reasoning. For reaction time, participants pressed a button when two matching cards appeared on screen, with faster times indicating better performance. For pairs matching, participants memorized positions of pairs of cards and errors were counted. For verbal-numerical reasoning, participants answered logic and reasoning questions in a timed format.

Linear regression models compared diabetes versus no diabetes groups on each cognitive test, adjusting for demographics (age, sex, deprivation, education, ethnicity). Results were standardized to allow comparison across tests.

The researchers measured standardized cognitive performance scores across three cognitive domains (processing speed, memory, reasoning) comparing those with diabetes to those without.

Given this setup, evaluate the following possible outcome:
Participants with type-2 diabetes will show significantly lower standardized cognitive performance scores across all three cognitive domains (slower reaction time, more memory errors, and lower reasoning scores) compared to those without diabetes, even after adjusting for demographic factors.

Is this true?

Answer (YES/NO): NO